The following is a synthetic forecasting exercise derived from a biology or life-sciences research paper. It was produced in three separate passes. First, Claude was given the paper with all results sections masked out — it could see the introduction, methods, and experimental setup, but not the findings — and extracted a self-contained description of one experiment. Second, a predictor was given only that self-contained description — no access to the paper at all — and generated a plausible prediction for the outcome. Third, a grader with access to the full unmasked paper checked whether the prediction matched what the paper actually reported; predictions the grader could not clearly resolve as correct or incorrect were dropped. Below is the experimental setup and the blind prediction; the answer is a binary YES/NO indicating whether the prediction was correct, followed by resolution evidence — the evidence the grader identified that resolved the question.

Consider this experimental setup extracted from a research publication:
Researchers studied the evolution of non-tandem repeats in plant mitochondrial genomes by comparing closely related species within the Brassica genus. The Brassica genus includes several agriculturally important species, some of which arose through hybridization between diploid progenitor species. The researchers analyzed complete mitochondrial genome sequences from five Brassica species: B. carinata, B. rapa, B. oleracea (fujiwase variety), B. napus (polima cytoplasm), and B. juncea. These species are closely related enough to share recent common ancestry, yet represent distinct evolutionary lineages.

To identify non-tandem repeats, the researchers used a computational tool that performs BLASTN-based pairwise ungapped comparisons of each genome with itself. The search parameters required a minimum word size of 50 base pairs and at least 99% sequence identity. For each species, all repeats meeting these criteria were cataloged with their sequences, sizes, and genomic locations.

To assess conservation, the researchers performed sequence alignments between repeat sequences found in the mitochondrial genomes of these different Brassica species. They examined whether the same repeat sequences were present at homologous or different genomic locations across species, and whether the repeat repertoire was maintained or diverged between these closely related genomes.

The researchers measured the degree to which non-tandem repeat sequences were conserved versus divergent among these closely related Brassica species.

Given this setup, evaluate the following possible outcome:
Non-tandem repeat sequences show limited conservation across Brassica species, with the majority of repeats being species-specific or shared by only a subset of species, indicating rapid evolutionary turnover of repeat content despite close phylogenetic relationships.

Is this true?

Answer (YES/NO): YES